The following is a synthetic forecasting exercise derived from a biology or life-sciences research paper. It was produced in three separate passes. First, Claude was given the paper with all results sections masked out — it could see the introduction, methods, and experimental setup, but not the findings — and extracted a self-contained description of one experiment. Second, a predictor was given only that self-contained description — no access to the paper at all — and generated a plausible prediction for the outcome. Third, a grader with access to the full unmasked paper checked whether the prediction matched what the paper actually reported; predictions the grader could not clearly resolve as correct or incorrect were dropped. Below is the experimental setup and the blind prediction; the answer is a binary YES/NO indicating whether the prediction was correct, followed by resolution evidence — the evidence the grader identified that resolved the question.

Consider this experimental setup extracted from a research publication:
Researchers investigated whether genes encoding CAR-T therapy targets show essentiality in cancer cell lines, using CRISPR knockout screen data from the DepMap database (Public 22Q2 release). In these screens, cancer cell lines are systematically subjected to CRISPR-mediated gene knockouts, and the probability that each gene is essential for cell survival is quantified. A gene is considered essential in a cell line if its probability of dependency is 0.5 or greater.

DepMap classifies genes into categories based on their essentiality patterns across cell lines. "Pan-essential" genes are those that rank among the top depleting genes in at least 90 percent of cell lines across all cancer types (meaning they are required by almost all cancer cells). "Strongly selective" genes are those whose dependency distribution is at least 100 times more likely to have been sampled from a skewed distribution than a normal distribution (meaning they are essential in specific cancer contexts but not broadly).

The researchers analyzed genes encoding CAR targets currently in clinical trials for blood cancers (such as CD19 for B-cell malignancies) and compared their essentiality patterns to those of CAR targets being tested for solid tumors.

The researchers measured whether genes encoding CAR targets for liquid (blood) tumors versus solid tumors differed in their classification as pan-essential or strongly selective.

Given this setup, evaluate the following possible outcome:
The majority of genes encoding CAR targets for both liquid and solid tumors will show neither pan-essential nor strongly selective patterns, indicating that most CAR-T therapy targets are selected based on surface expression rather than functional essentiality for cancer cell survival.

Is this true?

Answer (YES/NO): YES